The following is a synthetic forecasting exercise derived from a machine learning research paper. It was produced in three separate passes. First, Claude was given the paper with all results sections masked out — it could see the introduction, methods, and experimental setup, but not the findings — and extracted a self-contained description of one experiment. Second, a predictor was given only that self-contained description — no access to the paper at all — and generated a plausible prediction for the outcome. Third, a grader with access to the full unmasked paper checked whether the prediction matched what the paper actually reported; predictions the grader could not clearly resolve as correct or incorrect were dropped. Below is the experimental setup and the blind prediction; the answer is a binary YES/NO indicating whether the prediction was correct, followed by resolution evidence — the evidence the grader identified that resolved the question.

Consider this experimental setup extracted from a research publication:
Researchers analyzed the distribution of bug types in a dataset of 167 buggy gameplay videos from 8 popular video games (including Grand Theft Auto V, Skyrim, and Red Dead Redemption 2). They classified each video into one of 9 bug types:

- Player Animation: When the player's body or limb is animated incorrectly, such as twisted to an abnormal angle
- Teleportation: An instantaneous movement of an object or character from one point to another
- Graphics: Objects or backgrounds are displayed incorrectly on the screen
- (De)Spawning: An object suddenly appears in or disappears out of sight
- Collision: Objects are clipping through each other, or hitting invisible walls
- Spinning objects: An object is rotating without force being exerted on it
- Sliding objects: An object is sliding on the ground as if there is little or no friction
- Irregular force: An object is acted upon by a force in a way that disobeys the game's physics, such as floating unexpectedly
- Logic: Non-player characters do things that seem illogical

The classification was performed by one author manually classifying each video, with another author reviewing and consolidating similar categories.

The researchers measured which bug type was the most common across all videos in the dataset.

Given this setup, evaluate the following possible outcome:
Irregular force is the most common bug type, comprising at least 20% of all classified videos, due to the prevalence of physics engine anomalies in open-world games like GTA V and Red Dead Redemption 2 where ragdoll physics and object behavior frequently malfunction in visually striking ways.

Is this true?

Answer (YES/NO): YES